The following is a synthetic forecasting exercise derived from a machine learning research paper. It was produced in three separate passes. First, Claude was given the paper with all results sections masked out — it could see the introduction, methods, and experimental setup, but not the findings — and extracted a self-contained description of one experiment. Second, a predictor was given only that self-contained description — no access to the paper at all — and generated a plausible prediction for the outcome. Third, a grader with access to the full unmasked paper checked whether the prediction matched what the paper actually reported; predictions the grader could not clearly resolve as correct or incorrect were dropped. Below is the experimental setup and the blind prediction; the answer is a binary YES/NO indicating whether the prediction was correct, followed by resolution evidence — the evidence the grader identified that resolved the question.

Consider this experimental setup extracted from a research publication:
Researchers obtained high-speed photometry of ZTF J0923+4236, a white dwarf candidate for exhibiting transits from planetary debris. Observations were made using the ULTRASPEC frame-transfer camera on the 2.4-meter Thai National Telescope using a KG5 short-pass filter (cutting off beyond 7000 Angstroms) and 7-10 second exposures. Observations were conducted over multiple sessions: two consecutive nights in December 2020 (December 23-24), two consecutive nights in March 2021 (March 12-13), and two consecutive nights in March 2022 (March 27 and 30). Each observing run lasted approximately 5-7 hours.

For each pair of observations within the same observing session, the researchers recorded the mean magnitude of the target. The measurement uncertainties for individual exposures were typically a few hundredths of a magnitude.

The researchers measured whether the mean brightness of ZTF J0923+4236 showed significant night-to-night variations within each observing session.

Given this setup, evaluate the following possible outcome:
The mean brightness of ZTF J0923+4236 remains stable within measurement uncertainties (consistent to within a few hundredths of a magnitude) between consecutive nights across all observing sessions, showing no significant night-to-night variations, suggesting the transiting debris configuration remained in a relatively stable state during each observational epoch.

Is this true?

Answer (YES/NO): YES